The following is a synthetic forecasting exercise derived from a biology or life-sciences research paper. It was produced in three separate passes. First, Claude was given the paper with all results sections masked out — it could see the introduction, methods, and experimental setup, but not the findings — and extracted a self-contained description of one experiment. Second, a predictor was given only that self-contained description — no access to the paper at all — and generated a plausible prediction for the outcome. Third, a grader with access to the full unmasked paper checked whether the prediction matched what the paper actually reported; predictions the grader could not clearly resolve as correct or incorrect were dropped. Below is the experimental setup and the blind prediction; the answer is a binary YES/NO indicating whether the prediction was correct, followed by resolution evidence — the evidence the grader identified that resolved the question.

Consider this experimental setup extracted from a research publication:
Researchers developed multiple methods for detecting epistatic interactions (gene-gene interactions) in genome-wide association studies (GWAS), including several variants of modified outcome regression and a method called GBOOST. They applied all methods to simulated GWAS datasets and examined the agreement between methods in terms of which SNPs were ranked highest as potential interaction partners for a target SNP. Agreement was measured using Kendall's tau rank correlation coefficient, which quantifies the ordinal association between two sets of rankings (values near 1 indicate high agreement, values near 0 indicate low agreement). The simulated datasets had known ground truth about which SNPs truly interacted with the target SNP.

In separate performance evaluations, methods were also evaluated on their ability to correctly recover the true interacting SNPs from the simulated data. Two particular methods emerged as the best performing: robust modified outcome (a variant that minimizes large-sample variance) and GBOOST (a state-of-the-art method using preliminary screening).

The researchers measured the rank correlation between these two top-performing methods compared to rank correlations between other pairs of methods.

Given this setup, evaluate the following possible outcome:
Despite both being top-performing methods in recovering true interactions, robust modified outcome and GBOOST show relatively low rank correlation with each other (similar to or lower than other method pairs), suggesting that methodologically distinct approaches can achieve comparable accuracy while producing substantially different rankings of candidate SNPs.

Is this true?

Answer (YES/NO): YES